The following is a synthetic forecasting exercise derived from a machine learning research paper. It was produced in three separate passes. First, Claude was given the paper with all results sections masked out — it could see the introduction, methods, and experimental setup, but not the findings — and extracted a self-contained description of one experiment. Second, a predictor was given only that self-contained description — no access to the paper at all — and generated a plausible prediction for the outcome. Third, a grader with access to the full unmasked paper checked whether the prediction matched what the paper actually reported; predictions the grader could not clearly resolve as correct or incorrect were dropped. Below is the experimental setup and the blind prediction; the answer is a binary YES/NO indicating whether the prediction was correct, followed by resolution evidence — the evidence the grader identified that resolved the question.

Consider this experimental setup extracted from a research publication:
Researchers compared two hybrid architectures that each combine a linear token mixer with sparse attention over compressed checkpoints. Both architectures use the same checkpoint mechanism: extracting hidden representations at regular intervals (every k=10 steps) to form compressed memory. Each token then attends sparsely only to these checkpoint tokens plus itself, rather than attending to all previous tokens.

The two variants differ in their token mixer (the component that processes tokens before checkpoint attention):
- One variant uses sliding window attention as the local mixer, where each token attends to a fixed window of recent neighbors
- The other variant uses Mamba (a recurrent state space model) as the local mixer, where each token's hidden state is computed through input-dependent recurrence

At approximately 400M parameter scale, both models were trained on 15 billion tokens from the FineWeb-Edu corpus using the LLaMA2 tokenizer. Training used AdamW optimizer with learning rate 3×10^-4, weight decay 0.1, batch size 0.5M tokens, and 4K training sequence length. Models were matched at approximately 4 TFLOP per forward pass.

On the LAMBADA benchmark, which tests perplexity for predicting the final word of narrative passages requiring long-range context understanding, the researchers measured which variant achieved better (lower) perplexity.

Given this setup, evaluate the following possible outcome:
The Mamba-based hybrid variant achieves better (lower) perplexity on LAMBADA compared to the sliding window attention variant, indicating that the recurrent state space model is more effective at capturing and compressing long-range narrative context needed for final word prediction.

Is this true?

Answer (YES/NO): NO